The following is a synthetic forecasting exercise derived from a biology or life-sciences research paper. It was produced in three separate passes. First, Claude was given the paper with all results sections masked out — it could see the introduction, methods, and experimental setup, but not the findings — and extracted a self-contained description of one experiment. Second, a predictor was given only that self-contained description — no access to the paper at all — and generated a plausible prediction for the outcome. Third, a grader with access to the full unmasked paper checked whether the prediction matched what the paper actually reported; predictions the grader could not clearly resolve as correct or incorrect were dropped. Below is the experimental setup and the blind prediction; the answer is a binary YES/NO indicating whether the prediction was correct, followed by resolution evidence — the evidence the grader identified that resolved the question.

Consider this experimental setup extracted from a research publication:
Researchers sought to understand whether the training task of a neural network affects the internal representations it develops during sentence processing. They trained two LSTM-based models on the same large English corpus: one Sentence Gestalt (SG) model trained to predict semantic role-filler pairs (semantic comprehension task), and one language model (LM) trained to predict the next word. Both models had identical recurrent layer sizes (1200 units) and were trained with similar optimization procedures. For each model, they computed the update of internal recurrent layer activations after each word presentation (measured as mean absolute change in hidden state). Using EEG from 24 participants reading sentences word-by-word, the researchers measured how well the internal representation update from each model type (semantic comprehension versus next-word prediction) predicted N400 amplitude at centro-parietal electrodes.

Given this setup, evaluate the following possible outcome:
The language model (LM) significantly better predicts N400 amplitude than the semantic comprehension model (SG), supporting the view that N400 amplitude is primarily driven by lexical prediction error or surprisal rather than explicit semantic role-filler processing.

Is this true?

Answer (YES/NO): NO